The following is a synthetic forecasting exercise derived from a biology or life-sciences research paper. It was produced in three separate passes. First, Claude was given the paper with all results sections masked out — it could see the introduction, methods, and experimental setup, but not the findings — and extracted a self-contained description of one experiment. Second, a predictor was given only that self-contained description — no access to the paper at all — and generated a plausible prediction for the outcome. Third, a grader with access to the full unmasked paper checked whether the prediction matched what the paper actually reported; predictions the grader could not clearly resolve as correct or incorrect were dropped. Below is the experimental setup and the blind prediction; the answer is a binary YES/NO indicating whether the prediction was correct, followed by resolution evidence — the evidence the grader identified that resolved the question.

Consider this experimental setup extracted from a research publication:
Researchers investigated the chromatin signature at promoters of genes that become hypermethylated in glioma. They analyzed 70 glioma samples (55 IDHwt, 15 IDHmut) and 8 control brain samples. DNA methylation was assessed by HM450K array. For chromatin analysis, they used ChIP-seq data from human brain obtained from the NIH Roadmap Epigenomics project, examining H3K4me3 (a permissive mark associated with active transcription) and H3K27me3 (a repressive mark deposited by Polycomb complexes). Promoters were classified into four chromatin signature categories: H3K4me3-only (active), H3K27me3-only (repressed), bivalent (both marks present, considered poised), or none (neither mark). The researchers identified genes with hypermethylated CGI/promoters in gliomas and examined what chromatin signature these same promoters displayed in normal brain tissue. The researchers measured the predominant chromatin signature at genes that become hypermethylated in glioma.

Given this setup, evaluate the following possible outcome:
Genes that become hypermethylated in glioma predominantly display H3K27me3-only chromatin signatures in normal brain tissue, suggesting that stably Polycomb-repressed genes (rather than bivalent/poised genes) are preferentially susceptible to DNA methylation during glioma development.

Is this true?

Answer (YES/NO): NO